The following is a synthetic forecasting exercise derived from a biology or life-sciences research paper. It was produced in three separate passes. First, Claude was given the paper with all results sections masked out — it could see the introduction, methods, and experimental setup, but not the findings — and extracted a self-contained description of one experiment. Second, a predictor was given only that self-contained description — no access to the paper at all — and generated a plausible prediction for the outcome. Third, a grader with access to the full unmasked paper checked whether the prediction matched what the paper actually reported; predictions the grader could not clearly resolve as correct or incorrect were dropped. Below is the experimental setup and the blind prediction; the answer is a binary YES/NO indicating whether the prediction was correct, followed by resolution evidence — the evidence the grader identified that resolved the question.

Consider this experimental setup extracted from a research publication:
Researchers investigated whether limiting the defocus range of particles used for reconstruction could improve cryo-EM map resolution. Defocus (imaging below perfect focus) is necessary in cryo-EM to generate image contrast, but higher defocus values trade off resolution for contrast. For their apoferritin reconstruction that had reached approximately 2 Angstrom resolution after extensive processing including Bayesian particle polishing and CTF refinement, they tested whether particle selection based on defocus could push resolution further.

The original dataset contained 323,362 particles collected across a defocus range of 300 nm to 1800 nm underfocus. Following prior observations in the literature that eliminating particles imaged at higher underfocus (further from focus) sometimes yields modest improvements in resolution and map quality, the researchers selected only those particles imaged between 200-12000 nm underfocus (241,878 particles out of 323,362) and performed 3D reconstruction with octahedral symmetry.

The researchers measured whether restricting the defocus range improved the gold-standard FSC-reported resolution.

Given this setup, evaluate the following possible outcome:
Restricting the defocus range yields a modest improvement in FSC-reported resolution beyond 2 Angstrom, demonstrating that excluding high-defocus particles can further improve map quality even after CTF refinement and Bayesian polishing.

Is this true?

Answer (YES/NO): NO